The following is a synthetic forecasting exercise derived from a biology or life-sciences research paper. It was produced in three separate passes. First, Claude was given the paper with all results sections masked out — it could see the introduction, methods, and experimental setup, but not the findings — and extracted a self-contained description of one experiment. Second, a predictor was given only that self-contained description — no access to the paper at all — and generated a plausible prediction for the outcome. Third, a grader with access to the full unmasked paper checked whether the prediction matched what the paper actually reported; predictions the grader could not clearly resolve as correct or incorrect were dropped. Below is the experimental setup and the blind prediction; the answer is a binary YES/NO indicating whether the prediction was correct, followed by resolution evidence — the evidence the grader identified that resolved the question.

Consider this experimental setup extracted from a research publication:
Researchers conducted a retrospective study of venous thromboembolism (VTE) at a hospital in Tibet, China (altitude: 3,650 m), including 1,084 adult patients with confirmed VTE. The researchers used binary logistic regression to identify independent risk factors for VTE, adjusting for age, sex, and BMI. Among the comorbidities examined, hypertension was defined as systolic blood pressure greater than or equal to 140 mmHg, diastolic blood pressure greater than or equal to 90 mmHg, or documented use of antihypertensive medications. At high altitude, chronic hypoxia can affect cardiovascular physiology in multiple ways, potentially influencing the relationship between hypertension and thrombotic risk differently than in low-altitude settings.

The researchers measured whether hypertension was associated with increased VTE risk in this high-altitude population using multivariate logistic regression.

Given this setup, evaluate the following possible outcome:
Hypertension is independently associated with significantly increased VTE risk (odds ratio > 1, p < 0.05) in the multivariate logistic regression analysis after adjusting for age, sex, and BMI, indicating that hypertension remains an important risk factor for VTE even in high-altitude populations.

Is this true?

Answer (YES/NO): NO